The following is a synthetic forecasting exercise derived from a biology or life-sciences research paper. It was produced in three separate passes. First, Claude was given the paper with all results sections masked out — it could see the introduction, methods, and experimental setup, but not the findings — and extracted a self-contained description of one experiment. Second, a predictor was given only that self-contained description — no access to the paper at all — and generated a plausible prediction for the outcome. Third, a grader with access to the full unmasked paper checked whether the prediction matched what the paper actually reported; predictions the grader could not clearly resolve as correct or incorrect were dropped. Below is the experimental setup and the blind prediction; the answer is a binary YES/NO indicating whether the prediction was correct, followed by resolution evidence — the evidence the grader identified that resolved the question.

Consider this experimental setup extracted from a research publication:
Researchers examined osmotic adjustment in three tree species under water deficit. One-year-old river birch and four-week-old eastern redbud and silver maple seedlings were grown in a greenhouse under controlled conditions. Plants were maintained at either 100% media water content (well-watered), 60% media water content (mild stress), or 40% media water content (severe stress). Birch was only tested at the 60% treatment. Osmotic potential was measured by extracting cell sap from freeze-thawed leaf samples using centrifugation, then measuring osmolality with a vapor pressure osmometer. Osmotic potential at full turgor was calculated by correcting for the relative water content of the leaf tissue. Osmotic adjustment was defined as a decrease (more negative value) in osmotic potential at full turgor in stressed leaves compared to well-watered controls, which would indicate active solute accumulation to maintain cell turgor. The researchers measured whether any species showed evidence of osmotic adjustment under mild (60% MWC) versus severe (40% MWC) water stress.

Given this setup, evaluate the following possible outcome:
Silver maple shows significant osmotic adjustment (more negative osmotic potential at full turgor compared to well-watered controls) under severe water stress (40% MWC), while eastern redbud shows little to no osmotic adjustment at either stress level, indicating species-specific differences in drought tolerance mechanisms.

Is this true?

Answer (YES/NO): YES